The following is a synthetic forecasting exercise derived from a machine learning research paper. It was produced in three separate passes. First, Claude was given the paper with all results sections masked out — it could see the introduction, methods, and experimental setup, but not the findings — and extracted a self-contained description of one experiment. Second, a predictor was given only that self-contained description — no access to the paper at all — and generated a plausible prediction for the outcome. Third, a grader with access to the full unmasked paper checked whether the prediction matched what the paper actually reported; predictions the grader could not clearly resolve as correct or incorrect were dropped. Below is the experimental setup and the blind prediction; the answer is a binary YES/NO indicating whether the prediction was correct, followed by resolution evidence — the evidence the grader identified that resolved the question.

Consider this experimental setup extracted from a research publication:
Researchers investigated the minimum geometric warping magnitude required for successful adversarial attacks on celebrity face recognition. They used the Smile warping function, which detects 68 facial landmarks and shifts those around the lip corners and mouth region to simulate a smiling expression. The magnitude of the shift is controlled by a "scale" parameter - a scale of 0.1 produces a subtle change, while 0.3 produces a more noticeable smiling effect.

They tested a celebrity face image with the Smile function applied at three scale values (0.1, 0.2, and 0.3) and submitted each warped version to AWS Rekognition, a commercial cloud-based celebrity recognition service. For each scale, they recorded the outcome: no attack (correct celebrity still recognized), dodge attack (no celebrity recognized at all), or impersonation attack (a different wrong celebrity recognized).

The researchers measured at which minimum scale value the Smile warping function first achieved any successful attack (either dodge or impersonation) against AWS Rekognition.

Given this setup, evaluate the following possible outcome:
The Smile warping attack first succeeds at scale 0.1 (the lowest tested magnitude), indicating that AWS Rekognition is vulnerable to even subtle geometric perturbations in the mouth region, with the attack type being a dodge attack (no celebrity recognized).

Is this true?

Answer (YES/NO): NO